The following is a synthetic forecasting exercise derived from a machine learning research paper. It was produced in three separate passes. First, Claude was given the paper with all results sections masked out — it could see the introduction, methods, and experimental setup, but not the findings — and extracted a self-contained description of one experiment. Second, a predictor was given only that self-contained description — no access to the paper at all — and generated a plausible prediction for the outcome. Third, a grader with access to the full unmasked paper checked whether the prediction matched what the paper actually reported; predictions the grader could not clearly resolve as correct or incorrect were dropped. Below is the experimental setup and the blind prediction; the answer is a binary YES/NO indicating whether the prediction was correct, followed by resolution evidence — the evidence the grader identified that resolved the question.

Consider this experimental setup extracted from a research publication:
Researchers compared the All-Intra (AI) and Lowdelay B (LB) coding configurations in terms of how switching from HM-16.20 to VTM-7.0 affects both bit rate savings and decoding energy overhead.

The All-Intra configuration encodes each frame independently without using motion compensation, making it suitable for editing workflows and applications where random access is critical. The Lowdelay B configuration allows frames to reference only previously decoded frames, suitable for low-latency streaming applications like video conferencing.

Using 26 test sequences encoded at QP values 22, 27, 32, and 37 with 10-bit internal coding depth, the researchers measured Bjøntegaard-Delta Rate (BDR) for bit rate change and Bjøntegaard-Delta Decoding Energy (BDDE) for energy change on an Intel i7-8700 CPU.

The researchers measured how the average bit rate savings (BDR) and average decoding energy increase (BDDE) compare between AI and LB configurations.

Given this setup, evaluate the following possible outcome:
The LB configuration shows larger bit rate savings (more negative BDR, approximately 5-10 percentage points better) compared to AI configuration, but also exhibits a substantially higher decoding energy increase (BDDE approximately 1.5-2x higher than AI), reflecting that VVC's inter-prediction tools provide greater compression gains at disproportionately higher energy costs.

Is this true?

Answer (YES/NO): NO